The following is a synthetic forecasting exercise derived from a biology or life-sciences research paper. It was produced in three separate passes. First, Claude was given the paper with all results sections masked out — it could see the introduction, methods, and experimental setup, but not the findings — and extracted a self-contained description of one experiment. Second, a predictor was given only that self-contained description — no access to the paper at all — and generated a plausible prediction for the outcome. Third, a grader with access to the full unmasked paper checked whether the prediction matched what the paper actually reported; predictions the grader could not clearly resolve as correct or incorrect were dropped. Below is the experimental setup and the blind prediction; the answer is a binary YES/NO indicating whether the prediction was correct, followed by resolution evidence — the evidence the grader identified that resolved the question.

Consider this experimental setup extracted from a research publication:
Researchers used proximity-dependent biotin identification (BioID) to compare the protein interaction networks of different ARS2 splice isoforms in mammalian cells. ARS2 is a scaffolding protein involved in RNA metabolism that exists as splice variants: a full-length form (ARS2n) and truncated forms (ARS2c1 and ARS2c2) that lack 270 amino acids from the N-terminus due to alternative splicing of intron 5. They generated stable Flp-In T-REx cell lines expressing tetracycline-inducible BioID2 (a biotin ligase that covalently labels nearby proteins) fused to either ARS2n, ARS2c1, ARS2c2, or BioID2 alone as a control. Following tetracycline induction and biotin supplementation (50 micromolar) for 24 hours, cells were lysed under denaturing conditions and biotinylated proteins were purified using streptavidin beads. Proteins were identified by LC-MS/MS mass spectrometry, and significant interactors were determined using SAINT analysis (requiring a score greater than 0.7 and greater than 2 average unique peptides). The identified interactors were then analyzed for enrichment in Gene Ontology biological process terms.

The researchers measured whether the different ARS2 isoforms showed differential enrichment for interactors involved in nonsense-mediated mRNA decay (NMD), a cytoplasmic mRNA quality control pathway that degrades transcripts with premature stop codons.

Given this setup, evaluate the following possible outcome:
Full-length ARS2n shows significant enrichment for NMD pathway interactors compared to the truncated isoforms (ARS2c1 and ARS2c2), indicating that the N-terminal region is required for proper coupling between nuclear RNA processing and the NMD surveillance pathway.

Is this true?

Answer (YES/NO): NO